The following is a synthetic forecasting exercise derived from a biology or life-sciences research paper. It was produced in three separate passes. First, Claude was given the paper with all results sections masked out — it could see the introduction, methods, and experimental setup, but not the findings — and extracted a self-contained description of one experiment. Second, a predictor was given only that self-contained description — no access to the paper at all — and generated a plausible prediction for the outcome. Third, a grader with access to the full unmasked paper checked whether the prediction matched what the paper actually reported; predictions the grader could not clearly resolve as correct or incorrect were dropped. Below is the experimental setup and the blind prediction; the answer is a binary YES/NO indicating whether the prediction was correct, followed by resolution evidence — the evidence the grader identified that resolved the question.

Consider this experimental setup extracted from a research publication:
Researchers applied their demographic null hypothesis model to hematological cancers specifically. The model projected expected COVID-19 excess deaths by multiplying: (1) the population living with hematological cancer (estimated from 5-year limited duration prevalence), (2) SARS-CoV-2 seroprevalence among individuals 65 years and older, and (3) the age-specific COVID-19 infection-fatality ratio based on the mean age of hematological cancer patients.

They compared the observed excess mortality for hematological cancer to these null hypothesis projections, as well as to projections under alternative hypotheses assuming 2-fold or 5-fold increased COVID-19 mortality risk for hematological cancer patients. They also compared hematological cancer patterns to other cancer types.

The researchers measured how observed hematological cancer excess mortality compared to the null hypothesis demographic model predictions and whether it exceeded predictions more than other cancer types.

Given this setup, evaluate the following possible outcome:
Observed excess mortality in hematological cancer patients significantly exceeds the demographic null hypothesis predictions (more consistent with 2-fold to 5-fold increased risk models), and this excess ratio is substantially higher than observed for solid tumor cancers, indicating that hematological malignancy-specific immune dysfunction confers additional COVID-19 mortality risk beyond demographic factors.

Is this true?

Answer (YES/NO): NO